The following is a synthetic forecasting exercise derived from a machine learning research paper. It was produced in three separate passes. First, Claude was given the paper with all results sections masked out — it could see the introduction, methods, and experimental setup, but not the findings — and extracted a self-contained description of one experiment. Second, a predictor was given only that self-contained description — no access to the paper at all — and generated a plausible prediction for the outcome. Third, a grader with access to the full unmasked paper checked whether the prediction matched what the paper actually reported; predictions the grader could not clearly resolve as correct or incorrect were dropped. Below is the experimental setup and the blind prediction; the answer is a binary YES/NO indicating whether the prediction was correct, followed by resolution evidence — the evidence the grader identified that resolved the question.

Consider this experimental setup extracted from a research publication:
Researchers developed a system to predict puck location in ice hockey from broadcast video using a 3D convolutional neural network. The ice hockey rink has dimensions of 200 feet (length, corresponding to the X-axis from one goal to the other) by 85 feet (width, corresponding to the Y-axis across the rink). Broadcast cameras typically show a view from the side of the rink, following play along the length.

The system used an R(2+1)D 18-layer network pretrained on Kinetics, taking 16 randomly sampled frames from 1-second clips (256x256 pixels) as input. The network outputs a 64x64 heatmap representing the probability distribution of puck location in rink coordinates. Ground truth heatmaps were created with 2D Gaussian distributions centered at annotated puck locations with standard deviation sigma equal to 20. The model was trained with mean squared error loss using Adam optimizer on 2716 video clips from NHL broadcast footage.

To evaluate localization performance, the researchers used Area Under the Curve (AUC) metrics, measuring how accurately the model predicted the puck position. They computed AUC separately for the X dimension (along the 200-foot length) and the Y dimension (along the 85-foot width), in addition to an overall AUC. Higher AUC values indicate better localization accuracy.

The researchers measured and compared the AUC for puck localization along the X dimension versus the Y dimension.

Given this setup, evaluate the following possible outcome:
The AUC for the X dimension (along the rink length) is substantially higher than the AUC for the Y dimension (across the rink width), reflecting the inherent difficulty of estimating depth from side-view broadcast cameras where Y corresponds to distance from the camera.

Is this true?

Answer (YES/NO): NO